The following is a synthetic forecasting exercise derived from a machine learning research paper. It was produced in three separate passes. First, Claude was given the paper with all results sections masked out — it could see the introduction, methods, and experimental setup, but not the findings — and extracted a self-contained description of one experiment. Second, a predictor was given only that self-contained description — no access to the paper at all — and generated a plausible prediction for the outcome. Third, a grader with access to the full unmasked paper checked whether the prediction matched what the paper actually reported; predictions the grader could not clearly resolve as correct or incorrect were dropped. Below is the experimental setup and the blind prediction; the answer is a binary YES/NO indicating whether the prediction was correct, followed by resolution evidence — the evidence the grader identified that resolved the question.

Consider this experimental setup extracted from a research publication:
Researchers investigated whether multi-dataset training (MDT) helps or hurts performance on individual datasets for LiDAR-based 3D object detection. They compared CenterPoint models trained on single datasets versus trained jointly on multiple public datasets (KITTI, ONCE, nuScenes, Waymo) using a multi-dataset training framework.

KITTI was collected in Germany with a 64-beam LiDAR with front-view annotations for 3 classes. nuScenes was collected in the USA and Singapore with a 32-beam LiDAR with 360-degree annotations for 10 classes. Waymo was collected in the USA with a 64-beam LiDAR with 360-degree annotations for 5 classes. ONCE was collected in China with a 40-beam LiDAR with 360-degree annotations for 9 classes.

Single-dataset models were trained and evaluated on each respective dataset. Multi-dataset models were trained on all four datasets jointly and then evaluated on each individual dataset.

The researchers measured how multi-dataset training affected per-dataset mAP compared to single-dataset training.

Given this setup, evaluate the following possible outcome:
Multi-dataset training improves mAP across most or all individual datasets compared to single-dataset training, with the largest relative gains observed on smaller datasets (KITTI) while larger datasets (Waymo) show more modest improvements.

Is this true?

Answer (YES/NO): NO